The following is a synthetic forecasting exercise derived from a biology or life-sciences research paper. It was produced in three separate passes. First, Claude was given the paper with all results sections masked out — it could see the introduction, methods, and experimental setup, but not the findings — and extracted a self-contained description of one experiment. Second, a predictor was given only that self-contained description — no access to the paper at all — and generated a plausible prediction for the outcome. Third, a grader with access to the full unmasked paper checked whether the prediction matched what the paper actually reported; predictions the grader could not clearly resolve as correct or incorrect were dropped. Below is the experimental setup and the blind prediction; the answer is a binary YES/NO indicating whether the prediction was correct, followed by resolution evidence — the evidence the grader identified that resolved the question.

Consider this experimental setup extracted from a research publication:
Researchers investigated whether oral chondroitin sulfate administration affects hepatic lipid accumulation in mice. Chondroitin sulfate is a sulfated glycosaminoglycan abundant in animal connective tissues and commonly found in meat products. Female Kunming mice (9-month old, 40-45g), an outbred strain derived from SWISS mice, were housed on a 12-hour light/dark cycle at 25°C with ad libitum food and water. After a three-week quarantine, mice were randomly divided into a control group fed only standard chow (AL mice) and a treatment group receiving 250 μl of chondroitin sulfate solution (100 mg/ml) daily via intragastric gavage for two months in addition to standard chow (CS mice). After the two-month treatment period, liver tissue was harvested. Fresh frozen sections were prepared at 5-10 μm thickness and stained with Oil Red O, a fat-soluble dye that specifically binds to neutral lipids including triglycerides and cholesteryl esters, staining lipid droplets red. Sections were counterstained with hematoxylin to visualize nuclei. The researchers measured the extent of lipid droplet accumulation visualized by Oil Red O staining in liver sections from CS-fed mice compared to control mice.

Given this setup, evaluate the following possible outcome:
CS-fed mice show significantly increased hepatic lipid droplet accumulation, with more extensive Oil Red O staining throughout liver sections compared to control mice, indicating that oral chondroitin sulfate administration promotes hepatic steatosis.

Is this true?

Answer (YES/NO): YES